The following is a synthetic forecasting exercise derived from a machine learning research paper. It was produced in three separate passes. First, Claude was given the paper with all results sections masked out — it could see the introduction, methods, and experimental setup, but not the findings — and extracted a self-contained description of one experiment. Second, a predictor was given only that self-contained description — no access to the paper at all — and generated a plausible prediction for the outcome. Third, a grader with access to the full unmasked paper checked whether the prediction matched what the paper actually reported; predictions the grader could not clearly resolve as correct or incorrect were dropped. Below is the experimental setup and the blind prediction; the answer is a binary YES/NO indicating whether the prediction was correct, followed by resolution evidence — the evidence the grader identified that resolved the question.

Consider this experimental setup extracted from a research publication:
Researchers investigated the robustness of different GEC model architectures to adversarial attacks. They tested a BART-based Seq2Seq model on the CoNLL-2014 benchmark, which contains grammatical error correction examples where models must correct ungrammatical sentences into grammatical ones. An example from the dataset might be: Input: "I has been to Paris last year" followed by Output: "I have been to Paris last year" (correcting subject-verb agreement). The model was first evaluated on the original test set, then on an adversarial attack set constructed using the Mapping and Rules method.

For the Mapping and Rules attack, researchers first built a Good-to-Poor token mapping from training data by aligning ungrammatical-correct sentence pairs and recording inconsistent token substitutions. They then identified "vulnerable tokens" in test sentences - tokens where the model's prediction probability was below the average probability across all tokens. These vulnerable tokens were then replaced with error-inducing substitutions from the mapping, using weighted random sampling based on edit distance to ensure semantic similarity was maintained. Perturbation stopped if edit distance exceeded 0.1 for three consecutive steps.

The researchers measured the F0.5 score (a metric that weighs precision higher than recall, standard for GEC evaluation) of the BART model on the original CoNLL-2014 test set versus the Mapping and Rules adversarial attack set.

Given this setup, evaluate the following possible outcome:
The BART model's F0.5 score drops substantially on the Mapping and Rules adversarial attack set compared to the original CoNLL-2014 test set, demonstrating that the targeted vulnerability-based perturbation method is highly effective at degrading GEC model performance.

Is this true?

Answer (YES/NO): YES